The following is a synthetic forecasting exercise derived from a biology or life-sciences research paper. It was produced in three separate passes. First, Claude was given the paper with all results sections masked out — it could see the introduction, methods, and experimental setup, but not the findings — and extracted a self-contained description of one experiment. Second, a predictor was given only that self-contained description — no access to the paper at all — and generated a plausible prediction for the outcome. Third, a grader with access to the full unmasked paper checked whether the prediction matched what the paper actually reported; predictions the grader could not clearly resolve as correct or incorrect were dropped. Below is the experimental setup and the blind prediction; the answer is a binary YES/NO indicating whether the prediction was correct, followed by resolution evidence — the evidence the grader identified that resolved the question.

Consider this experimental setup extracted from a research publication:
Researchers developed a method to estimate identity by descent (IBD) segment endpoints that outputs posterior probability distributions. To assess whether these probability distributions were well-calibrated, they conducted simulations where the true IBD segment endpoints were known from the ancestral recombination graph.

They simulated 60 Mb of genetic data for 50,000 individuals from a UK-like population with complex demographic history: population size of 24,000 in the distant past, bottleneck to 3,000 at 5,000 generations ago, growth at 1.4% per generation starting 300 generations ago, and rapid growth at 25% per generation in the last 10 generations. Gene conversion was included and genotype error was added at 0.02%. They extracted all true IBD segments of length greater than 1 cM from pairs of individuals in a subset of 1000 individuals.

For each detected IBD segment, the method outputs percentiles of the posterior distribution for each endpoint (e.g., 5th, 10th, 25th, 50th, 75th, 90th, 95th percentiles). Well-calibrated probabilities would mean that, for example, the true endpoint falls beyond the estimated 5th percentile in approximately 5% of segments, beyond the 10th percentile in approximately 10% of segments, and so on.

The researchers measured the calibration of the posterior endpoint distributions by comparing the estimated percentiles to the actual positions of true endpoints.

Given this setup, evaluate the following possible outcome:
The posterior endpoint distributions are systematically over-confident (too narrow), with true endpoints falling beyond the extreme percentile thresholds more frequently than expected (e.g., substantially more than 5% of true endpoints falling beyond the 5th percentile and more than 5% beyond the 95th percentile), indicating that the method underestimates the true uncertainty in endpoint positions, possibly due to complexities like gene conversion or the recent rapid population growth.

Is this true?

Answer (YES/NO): NO